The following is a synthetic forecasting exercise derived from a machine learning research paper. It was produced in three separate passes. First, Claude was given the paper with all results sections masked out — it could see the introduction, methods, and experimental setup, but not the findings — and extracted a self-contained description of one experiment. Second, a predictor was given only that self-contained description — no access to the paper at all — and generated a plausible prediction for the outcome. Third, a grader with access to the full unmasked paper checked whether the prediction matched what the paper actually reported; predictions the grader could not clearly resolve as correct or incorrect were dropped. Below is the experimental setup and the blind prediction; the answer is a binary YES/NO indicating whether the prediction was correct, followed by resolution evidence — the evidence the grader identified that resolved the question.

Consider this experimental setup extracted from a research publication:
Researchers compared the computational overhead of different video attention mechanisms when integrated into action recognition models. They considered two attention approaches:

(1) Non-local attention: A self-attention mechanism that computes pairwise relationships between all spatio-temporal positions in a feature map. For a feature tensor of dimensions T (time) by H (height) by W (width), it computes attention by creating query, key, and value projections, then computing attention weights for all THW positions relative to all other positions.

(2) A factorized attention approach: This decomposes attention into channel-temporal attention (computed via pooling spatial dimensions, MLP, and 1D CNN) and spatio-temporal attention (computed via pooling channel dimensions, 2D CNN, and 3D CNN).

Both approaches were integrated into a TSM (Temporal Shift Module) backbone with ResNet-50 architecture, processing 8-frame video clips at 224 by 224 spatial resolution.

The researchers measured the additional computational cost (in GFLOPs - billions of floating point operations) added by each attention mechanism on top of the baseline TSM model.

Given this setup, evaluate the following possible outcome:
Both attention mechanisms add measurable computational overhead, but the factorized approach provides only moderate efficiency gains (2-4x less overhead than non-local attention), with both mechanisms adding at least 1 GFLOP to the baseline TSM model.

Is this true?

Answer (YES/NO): NO